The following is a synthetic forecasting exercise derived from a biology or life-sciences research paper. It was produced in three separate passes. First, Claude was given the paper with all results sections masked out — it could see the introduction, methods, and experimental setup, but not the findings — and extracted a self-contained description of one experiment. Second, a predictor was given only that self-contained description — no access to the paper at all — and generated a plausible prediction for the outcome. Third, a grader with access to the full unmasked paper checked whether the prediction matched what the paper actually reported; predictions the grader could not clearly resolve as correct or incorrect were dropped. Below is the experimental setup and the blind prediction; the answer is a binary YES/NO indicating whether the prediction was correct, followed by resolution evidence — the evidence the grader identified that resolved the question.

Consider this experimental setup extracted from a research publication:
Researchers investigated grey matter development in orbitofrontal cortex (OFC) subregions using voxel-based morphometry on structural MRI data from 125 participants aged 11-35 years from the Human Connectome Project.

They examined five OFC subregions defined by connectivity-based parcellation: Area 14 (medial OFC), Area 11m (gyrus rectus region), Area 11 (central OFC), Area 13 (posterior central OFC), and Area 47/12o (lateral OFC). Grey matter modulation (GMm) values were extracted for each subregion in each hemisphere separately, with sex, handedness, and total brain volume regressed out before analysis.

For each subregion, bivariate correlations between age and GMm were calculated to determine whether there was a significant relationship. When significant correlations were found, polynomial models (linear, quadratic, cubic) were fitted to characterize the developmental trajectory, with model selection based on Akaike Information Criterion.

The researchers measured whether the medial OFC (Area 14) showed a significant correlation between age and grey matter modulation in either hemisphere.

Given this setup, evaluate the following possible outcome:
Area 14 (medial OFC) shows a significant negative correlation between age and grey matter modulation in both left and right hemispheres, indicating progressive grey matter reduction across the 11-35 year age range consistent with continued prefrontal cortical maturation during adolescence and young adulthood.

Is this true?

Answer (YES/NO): YES